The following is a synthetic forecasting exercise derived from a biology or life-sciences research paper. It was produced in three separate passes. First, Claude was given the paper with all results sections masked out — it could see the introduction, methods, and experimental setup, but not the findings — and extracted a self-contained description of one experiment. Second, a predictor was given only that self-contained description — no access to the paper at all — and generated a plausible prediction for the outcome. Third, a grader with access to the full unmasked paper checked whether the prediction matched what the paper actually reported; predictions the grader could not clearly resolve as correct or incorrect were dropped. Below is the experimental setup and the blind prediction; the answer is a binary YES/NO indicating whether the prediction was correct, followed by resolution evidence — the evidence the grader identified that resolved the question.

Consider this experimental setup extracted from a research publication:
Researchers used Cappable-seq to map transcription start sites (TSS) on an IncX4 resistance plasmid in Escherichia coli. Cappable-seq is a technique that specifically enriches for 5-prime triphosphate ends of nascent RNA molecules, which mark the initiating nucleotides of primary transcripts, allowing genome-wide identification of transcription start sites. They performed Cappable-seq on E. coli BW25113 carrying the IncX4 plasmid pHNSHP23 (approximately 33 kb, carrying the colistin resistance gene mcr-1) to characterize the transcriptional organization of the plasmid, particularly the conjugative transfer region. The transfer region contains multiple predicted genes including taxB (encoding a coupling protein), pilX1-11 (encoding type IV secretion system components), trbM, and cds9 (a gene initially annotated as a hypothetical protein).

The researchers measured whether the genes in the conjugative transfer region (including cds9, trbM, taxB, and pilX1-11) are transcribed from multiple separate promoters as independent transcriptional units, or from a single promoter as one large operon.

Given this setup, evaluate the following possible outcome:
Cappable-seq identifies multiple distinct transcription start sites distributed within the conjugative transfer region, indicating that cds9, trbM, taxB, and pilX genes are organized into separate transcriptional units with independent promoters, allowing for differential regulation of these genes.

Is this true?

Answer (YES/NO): NO